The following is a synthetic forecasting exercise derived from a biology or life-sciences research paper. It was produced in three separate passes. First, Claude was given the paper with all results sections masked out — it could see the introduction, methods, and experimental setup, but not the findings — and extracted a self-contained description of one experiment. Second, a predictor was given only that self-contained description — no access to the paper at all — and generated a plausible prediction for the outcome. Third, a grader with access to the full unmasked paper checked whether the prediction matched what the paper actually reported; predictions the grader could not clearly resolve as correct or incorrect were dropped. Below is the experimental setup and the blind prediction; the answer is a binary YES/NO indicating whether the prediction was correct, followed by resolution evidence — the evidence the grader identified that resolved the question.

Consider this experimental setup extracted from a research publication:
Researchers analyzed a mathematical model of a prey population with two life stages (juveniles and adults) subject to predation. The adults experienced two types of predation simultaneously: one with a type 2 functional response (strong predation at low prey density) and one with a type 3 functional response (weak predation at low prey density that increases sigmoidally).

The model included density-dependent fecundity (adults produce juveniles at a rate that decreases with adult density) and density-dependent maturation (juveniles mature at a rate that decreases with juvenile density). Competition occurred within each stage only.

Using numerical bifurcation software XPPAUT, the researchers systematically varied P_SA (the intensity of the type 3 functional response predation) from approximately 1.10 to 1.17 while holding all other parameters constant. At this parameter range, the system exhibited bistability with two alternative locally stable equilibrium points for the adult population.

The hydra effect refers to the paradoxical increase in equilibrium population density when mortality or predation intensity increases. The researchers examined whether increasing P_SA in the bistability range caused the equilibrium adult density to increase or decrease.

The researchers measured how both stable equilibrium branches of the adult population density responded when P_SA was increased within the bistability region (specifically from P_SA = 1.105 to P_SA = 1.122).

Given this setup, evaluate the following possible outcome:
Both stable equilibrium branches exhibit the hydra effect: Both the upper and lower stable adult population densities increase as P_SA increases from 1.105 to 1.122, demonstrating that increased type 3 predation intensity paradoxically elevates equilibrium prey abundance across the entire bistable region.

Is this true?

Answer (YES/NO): YES